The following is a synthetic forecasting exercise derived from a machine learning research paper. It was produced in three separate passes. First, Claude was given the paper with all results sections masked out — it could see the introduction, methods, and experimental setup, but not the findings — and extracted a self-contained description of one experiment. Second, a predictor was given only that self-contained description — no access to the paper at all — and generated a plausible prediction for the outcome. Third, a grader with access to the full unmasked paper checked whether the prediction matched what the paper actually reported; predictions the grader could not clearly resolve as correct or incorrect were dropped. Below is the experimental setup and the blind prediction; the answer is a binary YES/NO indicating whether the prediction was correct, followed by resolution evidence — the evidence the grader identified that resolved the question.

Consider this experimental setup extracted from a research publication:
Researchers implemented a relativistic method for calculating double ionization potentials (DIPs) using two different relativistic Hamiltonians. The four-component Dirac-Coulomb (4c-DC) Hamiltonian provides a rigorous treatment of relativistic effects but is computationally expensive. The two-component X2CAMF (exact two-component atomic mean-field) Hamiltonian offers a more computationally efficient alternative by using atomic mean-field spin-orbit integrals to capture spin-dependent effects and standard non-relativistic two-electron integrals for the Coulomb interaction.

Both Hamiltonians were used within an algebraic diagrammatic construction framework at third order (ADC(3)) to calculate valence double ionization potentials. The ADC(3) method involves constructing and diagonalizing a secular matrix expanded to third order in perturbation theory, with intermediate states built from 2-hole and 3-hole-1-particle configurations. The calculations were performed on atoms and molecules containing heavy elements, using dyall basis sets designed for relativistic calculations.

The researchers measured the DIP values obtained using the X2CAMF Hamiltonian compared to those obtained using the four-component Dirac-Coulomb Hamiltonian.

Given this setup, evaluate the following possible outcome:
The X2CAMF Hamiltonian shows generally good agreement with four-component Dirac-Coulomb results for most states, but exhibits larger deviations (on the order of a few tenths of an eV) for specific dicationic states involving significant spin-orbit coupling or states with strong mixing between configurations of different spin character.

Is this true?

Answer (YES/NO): NO